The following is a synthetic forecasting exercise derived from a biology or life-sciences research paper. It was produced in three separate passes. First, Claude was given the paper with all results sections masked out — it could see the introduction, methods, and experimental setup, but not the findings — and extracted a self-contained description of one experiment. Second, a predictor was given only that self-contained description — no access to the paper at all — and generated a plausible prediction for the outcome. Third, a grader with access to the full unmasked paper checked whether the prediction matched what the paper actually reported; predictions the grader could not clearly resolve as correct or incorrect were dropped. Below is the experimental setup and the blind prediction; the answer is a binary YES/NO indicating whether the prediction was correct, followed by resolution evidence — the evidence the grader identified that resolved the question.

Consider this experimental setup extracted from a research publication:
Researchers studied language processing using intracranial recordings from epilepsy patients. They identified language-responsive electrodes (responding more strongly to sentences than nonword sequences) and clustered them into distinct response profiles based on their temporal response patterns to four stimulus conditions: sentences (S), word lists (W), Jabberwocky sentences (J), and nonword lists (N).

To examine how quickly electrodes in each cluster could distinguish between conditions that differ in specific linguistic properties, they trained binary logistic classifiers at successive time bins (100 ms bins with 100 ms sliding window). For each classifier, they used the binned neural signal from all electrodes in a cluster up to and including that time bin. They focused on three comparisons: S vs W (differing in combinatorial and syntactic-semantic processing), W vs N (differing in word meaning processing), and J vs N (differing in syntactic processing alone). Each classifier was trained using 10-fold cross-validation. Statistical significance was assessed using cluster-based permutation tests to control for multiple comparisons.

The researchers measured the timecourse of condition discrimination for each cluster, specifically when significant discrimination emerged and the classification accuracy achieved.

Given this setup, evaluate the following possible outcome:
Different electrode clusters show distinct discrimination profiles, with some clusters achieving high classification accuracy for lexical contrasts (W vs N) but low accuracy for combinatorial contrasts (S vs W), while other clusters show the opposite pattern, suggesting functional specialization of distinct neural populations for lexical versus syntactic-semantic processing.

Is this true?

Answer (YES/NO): NO